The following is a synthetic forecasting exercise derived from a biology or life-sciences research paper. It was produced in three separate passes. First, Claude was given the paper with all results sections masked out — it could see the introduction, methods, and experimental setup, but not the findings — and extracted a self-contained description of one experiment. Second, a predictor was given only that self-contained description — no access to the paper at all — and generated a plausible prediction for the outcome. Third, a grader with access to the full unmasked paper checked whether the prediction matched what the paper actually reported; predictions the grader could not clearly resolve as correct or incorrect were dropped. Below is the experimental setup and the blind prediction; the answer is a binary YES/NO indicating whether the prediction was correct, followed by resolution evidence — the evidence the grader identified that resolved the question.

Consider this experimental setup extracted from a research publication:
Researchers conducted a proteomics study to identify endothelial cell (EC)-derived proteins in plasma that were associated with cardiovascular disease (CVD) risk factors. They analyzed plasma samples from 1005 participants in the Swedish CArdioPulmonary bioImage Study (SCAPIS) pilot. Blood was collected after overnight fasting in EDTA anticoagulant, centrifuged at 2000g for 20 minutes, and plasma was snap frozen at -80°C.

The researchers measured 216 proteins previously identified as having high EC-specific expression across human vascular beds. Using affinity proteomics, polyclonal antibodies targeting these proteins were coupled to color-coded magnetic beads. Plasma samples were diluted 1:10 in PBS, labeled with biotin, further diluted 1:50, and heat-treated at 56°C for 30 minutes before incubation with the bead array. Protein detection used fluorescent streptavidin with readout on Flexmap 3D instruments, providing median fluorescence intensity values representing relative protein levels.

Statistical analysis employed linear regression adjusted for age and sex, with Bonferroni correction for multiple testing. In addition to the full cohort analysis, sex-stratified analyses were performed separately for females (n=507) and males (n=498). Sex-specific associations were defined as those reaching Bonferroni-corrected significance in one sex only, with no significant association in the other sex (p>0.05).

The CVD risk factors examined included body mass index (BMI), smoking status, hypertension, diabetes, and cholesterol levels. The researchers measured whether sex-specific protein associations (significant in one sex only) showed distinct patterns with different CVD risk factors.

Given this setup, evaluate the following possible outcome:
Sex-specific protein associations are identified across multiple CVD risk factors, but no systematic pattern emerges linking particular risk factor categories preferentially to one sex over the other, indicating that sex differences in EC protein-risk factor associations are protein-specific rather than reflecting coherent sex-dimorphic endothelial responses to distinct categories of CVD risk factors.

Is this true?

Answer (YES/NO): NO